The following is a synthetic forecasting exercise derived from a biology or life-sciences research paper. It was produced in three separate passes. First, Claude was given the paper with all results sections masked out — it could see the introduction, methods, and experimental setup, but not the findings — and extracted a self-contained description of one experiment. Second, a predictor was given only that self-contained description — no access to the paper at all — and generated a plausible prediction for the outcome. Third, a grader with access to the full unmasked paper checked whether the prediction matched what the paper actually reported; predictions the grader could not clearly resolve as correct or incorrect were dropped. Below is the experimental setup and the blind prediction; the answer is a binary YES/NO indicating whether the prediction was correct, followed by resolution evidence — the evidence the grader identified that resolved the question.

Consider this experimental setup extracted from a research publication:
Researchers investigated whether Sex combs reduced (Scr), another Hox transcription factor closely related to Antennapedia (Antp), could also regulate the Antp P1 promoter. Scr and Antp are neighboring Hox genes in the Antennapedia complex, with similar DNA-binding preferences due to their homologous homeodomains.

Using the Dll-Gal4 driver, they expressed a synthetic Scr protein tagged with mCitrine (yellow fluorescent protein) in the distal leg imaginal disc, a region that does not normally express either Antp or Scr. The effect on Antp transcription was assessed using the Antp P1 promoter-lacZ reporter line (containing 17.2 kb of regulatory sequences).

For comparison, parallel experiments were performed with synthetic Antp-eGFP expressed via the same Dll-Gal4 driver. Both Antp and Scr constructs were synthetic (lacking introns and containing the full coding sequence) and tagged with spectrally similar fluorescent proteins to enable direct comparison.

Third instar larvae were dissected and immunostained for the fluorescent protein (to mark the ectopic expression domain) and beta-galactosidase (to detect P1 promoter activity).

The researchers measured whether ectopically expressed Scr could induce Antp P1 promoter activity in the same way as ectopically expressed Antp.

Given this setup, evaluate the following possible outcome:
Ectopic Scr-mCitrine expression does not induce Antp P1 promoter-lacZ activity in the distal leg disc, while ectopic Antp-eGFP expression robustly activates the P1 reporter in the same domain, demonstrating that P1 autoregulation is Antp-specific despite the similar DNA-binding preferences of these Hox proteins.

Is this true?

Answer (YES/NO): YES